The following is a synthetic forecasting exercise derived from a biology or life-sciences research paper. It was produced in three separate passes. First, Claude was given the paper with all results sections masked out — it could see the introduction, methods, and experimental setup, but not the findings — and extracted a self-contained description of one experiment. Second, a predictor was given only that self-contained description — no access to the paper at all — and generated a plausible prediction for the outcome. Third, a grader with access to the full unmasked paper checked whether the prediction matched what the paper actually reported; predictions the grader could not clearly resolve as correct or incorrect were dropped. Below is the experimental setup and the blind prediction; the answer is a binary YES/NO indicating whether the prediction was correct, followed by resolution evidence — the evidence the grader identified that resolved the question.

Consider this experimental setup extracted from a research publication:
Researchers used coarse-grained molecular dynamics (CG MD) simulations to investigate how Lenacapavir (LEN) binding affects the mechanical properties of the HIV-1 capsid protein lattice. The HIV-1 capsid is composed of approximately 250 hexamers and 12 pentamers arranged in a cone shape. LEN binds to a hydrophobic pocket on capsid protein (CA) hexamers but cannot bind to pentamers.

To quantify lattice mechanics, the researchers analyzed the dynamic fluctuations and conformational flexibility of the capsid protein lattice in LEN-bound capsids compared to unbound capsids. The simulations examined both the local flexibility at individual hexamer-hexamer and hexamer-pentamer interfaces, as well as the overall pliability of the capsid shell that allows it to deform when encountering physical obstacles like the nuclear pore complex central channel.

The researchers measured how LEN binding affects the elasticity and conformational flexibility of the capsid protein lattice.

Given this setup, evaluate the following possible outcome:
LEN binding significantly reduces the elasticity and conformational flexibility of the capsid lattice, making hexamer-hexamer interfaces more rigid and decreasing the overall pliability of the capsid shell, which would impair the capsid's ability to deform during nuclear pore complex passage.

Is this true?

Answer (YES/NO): YES